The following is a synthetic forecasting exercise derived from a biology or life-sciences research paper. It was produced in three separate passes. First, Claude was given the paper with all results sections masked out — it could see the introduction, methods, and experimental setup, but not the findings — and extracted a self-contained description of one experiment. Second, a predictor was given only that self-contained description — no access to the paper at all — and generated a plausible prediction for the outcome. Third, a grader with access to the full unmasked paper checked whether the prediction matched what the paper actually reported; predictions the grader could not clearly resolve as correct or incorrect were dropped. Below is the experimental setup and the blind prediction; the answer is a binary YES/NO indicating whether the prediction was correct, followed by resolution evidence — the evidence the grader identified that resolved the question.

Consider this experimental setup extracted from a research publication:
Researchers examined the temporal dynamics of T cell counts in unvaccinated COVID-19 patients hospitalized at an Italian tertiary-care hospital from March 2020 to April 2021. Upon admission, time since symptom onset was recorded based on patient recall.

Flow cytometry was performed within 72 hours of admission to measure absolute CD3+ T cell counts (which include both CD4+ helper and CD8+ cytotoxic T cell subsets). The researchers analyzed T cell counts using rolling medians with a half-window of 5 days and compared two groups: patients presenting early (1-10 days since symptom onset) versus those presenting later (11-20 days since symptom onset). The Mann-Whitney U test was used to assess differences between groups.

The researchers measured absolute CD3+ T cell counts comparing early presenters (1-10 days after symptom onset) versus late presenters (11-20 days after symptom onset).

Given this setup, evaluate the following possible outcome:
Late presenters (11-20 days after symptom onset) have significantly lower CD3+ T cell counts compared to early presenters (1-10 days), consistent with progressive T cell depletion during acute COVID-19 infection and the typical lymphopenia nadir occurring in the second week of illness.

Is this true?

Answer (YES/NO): NO